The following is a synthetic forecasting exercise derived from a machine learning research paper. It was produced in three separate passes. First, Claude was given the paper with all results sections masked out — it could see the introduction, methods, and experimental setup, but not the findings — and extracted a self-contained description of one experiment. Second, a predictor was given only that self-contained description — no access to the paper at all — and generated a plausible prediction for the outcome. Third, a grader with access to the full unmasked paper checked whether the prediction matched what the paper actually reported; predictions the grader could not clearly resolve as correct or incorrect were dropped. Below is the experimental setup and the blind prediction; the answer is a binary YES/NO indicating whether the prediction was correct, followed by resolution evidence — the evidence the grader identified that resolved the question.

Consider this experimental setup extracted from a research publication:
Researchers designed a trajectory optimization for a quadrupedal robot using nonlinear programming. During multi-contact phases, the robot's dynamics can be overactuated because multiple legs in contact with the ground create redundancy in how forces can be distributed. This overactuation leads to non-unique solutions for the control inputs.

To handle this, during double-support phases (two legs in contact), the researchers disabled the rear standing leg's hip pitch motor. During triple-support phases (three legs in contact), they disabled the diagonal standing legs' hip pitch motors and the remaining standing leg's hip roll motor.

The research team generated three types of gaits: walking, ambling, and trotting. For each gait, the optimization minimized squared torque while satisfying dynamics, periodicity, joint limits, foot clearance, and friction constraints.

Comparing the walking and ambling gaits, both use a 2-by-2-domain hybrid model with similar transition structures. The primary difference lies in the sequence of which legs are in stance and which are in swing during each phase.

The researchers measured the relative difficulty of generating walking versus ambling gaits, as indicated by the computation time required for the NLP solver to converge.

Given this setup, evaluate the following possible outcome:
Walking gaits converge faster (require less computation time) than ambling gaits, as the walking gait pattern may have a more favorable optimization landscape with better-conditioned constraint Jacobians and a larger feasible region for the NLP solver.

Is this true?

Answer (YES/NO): NO